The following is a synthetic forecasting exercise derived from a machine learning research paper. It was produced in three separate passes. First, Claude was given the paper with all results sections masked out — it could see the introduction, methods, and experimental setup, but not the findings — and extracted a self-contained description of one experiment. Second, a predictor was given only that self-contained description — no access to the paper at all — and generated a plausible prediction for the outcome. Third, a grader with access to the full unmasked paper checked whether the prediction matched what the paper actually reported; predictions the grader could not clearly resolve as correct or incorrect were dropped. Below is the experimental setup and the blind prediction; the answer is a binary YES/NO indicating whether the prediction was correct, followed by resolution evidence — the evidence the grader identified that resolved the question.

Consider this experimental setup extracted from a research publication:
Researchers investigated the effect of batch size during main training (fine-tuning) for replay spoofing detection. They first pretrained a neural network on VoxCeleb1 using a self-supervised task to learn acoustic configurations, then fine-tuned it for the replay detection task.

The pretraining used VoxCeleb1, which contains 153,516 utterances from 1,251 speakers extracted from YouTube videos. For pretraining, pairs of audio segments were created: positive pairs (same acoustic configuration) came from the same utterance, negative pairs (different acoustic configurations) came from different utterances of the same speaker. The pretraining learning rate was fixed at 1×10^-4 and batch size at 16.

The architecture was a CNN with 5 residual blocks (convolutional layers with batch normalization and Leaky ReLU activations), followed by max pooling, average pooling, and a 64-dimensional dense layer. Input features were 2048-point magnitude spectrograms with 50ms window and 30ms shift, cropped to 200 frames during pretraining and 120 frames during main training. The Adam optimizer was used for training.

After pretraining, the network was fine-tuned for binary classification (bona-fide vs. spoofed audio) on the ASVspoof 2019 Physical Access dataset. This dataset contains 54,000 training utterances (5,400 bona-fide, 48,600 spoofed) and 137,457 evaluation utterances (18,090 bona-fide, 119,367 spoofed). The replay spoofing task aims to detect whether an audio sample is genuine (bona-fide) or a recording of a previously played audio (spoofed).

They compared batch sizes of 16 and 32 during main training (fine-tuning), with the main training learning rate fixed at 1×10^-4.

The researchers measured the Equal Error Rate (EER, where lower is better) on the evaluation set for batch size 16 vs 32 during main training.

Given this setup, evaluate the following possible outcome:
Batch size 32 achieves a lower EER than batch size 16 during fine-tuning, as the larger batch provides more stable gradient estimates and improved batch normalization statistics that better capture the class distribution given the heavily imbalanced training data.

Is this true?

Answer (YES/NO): NO